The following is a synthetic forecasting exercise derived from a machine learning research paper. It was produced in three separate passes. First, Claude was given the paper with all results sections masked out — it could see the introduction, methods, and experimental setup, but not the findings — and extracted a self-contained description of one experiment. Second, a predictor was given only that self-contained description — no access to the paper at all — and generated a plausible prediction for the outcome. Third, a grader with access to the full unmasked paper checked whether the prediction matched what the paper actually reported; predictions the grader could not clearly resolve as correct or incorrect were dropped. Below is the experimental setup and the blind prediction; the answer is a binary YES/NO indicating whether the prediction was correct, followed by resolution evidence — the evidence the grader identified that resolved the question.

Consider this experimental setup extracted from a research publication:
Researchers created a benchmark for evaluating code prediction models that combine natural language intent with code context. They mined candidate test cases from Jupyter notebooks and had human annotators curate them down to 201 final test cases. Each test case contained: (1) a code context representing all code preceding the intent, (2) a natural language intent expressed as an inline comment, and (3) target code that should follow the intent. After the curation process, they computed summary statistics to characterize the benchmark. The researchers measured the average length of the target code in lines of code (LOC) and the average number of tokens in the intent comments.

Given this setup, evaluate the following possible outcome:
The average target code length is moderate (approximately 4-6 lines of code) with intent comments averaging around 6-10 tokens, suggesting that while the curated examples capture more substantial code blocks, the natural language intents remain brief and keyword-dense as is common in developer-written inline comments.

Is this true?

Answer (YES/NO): NO